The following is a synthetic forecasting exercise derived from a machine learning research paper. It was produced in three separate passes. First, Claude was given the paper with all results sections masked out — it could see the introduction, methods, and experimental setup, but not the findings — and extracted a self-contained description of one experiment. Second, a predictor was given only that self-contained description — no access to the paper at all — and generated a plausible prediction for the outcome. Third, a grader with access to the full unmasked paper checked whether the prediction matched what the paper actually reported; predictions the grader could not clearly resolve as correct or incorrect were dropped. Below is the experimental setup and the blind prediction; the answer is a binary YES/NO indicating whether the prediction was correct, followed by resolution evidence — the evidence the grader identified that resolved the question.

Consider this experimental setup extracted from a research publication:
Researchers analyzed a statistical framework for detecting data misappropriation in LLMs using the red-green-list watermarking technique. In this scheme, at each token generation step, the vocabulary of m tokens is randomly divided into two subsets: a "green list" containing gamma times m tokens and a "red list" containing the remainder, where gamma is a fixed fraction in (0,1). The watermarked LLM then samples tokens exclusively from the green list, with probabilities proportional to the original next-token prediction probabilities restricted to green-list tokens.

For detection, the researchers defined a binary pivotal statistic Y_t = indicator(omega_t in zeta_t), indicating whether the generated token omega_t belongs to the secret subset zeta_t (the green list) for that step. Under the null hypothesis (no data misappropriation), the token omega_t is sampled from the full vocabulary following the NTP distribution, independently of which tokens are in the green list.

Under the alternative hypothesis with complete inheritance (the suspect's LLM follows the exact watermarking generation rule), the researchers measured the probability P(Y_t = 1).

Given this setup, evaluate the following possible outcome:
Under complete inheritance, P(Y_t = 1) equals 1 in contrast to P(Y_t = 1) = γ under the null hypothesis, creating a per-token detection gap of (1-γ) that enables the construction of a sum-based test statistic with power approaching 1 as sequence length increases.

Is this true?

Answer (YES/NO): YES